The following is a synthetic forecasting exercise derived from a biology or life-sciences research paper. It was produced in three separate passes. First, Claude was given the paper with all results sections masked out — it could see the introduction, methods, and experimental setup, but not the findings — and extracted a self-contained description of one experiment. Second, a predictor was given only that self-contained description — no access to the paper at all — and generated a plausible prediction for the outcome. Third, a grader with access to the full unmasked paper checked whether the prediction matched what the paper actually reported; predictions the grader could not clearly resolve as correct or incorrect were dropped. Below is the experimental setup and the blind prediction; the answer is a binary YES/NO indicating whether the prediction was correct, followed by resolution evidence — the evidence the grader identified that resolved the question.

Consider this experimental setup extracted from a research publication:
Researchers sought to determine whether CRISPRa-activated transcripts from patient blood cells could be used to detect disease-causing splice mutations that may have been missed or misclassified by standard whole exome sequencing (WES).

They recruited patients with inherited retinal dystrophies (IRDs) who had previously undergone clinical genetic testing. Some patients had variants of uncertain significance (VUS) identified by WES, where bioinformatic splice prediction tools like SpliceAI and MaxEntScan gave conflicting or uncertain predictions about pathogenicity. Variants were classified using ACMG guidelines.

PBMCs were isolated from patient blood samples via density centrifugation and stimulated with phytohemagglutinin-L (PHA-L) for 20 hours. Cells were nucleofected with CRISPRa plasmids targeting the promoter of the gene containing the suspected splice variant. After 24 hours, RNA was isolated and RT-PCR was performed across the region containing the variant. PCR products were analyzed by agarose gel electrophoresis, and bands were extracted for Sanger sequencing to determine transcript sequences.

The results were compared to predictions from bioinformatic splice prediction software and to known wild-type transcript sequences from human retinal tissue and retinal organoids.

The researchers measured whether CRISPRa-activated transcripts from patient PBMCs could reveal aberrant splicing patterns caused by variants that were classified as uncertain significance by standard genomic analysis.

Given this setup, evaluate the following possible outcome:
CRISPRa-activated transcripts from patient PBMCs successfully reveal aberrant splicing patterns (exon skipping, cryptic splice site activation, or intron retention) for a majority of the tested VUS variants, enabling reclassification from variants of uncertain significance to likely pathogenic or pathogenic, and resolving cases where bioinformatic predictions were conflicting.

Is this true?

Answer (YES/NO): NO